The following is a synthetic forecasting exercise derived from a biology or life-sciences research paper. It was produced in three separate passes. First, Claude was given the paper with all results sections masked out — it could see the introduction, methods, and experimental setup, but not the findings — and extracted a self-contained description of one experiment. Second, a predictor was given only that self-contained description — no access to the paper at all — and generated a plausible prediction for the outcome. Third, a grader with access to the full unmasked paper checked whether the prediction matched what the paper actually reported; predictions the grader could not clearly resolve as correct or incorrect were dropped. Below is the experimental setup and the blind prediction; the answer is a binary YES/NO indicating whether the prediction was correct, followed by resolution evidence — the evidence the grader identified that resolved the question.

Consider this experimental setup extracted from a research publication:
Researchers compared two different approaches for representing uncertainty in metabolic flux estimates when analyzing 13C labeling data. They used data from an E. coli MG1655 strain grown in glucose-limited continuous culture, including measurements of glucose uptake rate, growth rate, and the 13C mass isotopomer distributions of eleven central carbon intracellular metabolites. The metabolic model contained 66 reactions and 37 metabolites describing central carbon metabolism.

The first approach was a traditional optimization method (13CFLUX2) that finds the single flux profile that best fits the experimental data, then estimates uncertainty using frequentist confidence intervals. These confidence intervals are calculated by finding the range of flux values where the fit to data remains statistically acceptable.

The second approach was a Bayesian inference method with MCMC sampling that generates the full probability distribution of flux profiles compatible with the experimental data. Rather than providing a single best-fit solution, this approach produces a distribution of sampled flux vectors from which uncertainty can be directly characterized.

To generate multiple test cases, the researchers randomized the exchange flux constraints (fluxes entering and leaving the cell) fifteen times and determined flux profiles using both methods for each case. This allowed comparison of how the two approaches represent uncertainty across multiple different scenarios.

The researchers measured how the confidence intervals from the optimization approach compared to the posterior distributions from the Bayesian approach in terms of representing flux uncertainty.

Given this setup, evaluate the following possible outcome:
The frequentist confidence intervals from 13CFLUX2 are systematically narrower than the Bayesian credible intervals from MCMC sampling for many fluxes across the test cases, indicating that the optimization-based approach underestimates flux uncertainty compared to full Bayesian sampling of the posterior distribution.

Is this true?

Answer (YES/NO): NO